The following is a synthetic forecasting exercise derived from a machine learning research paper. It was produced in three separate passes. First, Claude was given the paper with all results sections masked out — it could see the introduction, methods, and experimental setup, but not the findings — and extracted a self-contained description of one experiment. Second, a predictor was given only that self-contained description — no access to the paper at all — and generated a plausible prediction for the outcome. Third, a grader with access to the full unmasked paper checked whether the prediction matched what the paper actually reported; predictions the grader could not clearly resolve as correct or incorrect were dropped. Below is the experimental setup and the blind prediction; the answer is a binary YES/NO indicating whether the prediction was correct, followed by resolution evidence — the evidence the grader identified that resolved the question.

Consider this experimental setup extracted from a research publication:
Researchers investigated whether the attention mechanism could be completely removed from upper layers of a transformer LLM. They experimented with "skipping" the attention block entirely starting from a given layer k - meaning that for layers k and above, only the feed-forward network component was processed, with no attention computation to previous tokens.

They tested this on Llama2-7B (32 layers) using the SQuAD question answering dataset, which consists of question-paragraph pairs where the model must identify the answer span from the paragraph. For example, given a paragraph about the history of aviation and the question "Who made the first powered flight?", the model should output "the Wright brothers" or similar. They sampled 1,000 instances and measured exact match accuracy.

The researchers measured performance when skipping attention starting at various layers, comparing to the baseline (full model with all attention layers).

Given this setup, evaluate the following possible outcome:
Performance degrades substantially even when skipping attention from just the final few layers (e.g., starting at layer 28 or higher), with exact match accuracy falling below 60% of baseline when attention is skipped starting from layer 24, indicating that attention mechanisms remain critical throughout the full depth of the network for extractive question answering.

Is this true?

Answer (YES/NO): NO